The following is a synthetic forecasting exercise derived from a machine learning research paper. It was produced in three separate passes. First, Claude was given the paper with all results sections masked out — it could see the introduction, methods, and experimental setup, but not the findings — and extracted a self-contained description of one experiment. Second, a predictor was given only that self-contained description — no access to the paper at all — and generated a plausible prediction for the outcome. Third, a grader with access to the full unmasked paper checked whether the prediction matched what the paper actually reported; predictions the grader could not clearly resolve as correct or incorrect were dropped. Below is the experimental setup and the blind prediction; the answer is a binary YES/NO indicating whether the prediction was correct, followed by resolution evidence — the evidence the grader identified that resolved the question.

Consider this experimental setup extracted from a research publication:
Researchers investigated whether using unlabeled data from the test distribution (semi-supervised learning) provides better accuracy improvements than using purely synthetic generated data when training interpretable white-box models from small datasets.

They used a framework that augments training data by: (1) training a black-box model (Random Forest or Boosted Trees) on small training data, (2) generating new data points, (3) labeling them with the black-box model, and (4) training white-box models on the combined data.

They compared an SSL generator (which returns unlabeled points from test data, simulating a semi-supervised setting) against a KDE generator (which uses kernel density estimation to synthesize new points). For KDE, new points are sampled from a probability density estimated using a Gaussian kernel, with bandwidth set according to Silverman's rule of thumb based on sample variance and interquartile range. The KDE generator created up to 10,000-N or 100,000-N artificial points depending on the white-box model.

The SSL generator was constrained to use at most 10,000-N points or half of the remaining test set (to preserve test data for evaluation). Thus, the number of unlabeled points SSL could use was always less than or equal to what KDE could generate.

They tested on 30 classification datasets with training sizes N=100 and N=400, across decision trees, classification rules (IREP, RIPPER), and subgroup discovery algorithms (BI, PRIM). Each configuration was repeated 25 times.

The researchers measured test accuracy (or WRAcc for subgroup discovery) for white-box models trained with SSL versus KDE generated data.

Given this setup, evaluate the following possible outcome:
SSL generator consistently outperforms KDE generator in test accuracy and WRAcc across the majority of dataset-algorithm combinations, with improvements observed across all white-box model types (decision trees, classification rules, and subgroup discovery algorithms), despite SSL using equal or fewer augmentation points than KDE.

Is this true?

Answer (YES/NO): YES